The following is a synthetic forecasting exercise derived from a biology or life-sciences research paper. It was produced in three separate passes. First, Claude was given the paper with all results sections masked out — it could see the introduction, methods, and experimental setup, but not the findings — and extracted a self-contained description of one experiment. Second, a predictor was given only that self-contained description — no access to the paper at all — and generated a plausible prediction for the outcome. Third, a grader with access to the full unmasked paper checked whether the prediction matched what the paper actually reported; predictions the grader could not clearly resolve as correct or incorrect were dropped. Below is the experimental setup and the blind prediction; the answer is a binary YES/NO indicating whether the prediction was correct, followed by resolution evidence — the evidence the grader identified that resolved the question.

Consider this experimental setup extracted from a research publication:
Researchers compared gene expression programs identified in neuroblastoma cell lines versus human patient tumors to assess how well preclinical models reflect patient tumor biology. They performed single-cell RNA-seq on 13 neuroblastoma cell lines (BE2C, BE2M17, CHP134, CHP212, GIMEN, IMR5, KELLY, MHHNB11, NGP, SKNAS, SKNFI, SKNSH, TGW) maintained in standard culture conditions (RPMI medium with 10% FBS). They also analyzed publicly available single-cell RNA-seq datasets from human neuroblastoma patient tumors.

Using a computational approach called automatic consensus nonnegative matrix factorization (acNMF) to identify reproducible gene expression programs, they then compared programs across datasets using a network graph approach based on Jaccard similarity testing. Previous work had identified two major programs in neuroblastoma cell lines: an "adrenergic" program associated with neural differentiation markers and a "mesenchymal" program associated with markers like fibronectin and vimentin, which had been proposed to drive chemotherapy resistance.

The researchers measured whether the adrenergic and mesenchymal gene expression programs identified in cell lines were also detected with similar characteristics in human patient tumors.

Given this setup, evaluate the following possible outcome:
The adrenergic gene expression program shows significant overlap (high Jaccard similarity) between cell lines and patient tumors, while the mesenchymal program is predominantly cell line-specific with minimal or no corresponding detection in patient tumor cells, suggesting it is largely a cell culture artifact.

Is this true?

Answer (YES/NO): NO